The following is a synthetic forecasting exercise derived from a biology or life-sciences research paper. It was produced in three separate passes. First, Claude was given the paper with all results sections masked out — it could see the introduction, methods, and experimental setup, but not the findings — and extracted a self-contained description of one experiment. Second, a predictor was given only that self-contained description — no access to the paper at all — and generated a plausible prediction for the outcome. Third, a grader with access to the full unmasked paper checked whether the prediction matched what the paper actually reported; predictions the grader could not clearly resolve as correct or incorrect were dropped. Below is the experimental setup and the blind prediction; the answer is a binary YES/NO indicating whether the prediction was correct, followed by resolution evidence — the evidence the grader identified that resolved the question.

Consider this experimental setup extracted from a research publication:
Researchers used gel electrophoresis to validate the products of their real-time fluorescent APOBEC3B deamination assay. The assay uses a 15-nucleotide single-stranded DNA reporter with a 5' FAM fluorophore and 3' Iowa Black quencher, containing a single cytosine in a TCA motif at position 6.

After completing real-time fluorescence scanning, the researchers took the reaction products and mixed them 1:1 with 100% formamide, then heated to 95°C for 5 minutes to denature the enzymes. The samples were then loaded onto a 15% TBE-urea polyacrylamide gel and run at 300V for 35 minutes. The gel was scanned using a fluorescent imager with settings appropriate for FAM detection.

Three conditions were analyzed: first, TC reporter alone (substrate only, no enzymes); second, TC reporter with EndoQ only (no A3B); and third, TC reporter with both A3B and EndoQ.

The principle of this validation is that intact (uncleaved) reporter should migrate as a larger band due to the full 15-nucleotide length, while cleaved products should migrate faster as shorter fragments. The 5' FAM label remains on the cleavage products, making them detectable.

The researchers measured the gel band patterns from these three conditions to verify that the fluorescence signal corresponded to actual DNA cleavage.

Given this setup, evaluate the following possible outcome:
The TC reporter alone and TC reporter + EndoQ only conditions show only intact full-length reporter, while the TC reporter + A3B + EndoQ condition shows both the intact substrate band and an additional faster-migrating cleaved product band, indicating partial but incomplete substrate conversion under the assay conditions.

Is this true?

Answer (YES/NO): NO